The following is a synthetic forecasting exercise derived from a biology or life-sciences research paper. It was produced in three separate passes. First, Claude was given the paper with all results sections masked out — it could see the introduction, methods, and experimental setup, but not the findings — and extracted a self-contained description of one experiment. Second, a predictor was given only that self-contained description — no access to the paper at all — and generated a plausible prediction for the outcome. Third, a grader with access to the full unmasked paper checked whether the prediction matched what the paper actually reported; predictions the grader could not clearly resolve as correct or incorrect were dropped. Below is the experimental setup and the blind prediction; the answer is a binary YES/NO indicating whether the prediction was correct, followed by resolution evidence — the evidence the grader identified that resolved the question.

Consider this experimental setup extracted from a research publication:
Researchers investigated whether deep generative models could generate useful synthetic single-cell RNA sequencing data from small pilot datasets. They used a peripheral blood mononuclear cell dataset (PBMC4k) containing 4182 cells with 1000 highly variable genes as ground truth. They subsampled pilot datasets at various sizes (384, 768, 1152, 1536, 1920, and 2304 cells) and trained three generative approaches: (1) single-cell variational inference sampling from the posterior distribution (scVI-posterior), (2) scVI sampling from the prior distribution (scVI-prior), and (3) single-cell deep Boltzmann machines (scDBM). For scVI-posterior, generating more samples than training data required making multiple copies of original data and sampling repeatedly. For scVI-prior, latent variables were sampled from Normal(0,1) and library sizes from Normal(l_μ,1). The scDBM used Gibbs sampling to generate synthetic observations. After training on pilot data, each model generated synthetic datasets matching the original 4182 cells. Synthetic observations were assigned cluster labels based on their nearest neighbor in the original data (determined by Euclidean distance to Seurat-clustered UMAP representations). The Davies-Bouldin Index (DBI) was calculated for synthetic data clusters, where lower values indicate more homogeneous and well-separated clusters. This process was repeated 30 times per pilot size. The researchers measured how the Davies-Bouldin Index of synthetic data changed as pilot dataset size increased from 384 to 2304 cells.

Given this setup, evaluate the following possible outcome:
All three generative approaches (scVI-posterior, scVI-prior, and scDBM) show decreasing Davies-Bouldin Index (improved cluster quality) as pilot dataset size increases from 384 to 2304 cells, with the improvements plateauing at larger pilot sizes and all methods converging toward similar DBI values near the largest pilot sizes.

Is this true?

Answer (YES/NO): NO